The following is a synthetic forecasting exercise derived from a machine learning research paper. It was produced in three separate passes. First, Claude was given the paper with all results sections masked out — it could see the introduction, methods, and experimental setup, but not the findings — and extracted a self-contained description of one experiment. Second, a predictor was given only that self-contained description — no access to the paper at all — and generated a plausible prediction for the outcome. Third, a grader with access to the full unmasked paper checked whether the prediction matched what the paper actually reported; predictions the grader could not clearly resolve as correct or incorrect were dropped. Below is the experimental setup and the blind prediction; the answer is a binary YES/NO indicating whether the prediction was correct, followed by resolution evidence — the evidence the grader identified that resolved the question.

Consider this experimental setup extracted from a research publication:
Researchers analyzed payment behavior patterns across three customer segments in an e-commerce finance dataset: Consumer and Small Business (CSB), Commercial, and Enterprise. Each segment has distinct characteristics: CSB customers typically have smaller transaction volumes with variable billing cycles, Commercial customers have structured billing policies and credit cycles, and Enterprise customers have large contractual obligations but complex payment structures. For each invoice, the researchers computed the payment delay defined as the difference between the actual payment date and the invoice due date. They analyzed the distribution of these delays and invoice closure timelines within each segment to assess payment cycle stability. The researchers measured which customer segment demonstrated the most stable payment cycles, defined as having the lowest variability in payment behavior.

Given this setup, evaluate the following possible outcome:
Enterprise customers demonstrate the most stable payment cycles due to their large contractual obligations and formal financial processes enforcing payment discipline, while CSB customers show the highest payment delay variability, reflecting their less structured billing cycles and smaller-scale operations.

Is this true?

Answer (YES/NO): NO